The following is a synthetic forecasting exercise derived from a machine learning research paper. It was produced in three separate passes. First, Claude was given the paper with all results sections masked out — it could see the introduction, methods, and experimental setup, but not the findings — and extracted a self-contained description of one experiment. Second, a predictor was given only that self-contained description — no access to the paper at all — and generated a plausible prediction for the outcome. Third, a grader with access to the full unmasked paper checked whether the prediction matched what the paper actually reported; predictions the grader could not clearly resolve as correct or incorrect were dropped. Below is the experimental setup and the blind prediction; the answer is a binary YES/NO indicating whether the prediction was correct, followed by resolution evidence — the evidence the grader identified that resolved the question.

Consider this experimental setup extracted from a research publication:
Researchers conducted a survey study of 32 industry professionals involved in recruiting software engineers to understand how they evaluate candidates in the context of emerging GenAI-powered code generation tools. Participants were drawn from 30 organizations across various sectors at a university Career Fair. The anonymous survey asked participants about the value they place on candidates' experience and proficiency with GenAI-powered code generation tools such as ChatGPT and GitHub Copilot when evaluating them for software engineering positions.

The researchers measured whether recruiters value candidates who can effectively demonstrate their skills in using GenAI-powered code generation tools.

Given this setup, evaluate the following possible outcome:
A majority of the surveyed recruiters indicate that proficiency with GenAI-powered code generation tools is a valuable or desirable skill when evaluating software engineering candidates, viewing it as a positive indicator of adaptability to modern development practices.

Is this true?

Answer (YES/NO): NO